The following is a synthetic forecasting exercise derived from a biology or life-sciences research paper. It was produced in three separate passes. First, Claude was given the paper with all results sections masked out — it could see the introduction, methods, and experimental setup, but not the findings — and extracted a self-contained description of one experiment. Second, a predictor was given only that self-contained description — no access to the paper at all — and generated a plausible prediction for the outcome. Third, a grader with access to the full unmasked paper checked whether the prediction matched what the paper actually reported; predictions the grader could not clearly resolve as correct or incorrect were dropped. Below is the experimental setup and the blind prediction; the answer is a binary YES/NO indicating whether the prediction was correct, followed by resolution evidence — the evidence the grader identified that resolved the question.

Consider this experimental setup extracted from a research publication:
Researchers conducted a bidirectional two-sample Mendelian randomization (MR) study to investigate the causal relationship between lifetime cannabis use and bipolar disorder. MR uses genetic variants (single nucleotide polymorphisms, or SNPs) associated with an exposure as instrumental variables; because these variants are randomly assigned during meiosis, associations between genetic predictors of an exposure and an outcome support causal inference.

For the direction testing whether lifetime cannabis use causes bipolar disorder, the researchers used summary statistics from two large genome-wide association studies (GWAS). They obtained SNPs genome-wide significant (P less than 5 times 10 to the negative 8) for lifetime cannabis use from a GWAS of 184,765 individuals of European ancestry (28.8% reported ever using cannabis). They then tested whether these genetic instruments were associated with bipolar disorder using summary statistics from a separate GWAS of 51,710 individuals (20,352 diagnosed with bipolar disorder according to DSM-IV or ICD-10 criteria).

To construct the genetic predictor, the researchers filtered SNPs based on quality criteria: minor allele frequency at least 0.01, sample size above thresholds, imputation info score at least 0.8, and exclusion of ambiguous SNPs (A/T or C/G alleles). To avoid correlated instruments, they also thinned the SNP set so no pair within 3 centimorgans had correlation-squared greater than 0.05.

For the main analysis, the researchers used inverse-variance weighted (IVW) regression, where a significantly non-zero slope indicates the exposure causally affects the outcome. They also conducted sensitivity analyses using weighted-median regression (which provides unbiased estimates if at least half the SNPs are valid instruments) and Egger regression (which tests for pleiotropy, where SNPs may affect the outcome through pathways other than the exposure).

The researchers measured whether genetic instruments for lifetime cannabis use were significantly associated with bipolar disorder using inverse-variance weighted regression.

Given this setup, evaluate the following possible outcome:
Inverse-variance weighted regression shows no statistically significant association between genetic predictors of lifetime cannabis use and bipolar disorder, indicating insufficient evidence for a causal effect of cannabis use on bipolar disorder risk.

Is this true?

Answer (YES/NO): YES